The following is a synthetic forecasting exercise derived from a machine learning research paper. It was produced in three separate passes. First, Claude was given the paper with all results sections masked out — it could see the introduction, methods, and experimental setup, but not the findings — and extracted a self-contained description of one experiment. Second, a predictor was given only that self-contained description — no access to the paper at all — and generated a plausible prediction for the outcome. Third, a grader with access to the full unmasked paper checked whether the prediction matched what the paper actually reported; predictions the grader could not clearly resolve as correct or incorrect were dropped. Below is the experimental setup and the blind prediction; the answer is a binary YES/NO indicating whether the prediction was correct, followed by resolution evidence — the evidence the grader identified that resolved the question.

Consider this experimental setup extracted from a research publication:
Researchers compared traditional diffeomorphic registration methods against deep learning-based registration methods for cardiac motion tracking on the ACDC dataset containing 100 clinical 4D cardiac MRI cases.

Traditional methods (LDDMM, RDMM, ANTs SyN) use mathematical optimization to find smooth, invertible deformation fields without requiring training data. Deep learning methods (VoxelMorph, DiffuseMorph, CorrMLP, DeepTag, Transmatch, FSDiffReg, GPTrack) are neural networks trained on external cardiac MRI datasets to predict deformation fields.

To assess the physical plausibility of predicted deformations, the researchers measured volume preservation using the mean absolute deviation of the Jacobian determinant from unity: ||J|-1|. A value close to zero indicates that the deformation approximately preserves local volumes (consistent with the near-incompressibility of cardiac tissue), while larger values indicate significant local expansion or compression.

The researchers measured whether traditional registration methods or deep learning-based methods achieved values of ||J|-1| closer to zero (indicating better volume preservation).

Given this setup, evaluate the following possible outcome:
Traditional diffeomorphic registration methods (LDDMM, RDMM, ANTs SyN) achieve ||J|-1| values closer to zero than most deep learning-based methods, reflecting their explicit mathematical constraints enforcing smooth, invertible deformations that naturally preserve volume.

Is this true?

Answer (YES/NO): NO